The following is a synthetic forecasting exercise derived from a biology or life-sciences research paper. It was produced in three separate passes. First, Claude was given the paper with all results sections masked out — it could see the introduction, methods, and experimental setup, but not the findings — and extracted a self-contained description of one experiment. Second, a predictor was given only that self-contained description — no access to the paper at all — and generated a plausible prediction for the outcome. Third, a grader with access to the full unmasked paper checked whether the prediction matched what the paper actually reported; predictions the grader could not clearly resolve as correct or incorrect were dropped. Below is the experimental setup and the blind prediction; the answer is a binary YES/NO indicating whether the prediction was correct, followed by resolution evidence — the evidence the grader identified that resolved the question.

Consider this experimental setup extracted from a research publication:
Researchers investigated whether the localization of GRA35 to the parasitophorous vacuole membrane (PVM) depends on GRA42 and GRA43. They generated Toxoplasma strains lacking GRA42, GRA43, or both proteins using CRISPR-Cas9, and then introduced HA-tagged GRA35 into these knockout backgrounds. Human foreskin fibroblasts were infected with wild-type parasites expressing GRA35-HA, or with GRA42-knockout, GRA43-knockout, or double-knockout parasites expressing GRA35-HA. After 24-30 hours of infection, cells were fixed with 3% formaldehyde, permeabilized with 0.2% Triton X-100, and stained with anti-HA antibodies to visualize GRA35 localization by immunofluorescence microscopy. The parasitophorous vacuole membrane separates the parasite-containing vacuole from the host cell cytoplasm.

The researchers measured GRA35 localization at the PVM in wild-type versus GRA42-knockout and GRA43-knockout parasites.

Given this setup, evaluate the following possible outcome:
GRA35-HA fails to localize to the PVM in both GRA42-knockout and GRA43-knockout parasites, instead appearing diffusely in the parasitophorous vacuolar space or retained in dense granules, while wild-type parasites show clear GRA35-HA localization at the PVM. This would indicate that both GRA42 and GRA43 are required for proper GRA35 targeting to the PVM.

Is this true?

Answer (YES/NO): NO